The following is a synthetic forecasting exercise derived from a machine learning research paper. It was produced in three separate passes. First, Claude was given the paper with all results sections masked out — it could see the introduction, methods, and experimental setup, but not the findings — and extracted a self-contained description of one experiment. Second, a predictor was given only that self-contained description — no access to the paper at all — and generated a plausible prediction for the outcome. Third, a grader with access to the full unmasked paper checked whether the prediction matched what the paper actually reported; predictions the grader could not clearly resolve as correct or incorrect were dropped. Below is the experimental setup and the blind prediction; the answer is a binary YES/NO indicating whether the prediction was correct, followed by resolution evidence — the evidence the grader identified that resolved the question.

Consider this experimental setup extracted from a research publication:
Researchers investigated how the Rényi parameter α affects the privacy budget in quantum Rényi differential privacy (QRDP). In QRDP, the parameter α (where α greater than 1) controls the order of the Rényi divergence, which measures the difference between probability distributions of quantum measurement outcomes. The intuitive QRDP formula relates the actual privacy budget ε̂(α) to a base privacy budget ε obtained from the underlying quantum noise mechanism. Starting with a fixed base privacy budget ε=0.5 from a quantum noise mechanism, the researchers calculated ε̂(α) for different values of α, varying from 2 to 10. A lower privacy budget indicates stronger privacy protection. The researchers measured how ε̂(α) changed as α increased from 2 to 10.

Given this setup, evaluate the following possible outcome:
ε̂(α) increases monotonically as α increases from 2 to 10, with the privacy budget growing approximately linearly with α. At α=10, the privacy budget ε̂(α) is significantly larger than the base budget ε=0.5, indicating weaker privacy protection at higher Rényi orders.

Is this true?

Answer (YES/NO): NO